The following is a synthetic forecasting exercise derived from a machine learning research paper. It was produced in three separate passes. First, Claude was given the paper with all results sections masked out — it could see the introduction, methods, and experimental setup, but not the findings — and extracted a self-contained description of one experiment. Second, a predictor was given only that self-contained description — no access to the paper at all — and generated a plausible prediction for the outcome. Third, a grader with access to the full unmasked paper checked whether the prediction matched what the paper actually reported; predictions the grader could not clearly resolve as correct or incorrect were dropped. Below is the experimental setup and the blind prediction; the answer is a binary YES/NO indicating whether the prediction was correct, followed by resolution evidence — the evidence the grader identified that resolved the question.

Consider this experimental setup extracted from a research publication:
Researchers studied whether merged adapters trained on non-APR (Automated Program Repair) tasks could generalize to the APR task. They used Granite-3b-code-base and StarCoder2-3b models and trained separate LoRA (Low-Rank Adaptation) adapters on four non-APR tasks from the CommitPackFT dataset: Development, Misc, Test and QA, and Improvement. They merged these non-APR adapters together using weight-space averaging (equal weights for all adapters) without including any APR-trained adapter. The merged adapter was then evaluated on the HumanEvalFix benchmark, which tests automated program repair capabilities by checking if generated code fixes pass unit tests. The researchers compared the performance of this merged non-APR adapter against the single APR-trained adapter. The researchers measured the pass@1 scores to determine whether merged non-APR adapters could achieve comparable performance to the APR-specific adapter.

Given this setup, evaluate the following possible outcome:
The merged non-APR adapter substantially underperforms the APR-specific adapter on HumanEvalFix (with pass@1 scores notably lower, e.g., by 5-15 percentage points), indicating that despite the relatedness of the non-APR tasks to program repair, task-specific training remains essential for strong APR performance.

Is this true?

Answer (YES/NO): NO